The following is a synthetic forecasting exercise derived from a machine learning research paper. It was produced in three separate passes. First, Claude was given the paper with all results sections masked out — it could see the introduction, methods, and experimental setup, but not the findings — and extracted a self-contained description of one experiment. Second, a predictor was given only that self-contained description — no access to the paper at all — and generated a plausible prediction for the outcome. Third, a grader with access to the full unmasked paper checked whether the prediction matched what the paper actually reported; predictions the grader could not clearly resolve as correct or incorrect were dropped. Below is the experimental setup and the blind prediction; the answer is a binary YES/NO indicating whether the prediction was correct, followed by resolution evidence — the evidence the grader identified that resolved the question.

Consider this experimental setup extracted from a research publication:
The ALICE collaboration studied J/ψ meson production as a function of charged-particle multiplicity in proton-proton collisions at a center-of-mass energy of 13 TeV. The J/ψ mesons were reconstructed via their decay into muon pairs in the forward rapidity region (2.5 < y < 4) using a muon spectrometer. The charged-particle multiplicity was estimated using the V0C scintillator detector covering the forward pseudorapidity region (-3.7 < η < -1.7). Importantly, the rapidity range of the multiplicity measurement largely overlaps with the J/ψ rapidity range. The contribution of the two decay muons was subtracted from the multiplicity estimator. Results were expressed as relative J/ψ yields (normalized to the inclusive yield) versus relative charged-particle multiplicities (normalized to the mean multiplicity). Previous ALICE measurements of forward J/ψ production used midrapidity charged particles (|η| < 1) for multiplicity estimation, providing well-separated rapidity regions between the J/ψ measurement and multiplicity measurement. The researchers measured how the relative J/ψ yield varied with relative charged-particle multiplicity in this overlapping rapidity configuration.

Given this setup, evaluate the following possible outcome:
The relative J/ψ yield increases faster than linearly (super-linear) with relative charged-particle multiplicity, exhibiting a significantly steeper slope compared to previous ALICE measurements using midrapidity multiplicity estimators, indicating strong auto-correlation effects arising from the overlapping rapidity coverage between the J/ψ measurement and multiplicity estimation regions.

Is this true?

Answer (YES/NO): YES